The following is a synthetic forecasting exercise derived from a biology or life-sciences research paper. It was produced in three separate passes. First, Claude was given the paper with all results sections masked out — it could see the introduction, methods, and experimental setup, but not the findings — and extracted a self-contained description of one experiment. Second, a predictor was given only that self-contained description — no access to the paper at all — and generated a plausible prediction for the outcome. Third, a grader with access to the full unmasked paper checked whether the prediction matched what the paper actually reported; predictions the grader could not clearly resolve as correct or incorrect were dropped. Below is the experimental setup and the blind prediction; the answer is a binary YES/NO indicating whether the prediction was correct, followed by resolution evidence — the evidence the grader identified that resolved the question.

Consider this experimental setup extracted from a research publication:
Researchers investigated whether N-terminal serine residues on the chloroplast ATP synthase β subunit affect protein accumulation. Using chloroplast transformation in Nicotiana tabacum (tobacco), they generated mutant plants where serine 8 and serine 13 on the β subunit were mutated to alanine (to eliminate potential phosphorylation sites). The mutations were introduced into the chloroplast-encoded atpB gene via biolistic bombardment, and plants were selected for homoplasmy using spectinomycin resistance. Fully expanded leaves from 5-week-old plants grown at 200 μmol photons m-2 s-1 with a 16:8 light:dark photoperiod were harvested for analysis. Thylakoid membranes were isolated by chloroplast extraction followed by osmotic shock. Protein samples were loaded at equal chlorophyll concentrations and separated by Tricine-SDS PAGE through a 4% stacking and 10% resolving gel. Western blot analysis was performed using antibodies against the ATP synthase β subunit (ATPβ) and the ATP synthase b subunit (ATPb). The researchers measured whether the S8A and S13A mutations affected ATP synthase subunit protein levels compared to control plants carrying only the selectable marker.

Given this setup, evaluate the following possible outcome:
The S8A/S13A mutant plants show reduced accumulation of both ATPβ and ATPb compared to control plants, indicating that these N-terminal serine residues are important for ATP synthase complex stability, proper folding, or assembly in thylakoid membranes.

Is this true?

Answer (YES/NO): NO